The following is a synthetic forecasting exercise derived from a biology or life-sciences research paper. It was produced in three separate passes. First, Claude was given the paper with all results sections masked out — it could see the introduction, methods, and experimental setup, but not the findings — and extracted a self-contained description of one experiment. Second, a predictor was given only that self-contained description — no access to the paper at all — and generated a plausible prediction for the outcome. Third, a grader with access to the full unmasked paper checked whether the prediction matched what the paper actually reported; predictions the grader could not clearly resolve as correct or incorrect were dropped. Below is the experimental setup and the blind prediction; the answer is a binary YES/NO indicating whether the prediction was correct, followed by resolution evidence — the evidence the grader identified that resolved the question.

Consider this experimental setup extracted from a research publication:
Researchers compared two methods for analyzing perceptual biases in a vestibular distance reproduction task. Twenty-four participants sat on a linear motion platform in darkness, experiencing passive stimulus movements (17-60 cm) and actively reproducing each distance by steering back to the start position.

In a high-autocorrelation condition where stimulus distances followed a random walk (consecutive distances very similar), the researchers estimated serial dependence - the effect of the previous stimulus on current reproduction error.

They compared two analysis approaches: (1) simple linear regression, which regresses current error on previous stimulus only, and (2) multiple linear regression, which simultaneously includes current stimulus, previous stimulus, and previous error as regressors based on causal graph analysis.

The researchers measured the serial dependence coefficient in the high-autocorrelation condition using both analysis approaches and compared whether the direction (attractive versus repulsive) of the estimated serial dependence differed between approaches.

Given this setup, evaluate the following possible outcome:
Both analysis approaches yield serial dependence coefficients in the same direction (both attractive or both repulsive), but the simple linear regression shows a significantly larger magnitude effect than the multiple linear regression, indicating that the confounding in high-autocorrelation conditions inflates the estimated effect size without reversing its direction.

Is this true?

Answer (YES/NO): NO